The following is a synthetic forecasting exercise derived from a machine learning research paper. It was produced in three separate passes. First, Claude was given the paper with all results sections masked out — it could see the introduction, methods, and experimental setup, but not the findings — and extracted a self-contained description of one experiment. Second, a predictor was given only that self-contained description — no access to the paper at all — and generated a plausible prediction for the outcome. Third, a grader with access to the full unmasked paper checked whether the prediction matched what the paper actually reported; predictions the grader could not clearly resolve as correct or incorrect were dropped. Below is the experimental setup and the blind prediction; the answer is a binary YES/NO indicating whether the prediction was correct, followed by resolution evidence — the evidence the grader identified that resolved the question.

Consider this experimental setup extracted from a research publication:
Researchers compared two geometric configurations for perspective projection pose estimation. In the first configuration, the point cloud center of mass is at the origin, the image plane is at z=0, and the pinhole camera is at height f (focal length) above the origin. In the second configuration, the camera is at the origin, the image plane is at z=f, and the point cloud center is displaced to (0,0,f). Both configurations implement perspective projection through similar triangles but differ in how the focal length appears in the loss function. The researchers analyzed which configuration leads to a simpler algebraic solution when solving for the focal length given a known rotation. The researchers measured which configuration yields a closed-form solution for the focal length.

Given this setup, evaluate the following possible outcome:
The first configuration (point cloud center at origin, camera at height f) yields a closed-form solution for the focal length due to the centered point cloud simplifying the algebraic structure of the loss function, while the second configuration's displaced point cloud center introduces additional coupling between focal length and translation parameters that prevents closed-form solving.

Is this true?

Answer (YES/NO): NO